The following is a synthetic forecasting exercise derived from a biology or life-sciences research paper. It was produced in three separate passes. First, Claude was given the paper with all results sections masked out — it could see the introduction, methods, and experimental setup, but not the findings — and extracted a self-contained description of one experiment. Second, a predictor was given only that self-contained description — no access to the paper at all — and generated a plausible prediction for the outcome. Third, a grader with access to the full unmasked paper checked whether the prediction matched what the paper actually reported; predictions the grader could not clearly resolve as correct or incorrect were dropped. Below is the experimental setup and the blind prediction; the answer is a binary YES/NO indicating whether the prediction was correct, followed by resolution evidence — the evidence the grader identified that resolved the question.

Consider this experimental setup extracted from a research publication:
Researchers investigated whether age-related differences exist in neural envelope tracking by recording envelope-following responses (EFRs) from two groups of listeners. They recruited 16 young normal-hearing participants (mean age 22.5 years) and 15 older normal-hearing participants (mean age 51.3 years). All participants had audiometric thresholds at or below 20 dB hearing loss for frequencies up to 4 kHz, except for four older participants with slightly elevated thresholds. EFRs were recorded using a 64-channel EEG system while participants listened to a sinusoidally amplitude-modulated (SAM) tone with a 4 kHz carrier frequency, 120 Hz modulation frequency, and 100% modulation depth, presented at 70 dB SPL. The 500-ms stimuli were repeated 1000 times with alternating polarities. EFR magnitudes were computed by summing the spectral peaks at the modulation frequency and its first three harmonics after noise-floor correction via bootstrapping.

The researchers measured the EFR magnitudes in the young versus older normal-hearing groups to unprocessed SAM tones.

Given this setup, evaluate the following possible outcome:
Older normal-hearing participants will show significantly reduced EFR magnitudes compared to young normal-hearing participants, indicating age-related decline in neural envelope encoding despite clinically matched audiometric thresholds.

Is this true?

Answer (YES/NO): YES